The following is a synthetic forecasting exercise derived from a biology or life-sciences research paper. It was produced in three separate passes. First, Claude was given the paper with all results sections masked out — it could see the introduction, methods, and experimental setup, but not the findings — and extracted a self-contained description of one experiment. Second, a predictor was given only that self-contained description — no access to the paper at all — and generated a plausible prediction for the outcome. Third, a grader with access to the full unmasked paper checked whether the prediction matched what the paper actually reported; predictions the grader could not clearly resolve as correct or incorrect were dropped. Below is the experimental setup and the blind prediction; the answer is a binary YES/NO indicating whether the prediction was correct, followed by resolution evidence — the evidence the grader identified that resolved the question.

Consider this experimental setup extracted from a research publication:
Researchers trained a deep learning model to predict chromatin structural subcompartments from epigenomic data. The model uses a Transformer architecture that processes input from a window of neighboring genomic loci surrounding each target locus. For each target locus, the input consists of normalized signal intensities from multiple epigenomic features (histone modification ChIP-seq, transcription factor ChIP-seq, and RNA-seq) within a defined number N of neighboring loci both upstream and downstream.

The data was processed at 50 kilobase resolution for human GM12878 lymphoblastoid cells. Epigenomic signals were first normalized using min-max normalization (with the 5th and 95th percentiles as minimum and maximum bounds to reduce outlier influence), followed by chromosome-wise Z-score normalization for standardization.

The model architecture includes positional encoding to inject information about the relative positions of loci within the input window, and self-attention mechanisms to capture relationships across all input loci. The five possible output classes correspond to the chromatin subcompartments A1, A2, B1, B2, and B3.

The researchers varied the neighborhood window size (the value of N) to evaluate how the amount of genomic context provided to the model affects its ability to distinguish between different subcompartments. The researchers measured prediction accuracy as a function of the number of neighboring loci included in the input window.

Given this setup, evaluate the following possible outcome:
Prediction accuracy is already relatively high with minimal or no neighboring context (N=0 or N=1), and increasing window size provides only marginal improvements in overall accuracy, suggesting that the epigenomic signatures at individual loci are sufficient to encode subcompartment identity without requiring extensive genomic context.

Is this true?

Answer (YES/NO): NO